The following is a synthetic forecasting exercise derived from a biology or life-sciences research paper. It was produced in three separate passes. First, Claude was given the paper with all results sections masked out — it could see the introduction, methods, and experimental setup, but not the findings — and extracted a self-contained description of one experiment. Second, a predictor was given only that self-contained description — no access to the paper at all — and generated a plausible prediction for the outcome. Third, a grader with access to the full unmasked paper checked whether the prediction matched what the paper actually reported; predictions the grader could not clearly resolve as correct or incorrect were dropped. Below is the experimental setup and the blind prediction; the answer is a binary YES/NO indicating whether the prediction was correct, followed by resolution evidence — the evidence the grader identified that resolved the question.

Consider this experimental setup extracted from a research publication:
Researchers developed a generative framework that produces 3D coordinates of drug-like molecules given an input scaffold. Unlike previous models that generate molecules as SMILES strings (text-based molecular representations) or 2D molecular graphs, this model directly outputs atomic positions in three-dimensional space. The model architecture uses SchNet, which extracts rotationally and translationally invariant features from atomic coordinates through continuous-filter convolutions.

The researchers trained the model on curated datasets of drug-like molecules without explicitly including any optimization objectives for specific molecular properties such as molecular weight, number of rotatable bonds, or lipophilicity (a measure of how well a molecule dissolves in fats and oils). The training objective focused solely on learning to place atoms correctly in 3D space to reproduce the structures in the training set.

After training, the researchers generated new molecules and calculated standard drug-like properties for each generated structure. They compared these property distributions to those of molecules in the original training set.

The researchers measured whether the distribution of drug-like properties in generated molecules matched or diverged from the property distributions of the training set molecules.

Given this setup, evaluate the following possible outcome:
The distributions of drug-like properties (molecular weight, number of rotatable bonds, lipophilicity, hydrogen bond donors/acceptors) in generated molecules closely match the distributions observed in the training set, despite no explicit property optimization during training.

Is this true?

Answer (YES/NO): YES